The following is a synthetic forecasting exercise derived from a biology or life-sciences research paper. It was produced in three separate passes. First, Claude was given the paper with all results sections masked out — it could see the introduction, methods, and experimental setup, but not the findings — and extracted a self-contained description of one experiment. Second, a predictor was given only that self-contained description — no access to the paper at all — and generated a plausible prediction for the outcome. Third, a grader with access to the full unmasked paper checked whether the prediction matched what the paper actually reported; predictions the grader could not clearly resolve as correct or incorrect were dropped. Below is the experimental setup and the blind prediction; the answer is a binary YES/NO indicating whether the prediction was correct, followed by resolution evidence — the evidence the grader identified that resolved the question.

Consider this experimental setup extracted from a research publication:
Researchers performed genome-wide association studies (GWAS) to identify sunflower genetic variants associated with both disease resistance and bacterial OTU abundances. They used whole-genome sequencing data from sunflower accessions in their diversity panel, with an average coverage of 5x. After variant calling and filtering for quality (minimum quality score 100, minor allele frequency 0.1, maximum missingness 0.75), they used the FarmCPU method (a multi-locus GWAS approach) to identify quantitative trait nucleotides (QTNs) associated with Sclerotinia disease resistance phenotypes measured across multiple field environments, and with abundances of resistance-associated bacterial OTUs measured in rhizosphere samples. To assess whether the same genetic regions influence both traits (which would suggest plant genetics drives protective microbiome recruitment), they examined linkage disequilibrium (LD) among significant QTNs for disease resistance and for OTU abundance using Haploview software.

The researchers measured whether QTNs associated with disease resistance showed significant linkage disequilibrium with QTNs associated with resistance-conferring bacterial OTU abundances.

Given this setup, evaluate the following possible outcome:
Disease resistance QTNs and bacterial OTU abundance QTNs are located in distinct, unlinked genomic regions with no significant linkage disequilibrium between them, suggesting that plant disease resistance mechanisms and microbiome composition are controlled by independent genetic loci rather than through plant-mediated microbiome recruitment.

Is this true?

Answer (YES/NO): NO